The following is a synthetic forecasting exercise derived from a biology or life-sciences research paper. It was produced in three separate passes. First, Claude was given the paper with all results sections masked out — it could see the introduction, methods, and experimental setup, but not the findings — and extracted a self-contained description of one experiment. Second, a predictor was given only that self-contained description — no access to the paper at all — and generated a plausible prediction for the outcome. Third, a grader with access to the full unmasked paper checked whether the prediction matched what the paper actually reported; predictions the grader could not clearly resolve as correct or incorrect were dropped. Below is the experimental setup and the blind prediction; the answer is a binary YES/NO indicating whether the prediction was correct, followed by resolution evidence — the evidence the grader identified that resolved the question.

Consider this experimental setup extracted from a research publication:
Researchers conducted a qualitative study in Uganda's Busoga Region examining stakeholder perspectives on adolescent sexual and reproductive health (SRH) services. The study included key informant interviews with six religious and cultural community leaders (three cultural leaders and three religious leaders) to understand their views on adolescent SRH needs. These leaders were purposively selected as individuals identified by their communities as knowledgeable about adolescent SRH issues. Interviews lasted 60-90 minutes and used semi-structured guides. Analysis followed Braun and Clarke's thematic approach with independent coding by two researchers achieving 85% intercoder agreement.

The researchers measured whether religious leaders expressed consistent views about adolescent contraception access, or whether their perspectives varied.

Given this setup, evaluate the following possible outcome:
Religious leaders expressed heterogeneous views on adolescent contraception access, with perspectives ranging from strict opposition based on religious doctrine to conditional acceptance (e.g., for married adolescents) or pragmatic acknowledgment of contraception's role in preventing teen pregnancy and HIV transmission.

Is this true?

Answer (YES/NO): NO